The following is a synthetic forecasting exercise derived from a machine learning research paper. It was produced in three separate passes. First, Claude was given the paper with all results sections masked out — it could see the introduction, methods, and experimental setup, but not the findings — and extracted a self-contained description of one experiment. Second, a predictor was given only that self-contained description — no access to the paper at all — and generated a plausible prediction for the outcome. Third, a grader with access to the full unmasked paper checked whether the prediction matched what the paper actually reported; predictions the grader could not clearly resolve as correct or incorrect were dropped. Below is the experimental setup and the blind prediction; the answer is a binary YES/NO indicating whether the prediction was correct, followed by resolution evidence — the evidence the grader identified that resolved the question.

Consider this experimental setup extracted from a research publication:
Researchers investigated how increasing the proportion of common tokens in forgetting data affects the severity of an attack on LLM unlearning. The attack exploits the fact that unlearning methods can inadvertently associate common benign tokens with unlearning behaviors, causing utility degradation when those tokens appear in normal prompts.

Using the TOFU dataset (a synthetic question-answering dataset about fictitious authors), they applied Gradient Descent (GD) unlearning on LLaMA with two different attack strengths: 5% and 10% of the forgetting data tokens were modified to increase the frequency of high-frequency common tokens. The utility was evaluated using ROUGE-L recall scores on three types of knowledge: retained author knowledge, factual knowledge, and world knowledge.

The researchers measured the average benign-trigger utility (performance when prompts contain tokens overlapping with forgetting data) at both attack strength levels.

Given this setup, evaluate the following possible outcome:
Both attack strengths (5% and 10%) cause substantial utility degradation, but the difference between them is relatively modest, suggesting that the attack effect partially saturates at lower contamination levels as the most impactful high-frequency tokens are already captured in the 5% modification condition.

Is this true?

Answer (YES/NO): NO